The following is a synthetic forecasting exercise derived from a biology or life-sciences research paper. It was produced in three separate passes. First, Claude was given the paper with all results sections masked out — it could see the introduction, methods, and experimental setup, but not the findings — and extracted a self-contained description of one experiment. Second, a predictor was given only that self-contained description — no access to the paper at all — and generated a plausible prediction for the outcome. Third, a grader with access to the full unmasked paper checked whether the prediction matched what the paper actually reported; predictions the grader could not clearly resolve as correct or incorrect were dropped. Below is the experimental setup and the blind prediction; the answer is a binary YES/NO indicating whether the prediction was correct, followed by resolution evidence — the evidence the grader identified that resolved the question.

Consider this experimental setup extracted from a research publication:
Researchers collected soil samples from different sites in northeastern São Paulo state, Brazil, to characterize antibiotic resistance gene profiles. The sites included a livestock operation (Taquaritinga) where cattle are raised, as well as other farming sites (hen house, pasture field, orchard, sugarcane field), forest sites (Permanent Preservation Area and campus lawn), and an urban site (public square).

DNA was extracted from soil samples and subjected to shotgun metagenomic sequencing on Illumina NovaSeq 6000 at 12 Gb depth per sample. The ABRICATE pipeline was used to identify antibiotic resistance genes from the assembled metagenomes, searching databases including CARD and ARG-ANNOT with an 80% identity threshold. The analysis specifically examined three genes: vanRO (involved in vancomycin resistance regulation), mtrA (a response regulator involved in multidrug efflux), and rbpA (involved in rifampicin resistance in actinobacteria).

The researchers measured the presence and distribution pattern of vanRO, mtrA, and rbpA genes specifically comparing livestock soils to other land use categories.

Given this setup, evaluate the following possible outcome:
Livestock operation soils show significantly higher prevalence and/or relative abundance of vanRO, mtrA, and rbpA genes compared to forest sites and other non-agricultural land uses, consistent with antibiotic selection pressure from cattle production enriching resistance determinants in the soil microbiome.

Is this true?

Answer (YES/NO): YES